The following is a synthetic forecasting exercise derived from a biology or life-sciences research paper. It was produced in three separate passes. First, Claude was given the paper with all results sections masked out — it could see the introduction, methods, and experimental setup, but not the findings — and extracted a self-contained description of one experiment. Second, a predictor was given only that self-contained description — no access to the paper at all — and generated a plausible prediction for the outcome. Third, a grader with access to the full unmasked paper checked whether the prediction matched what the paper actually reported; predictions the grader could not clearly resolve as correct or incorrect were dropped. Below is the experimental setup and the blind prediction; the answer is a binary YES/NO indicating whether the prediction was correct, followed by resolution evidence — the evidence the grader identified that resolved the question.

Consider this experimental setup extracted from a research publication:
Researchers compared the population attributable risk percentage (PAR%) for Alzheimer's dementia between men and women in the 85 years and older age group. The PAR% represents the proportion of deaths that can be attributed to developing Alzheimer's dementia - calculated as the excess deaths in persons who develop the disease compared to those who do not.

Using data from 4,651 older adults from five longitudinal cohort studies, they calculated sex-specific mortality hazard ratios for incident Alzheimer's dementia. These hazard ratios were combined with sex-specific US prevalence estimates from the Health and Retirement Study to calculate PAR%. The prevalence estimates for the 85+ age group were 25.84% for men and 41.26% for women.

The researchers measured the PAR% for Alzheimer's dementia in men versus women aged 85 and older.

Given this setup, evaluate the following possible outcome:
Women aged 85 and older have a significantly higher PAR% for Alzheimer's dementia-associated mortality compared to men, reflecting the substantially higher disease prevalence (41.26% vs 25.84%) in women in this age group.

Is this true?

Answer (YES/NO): NO